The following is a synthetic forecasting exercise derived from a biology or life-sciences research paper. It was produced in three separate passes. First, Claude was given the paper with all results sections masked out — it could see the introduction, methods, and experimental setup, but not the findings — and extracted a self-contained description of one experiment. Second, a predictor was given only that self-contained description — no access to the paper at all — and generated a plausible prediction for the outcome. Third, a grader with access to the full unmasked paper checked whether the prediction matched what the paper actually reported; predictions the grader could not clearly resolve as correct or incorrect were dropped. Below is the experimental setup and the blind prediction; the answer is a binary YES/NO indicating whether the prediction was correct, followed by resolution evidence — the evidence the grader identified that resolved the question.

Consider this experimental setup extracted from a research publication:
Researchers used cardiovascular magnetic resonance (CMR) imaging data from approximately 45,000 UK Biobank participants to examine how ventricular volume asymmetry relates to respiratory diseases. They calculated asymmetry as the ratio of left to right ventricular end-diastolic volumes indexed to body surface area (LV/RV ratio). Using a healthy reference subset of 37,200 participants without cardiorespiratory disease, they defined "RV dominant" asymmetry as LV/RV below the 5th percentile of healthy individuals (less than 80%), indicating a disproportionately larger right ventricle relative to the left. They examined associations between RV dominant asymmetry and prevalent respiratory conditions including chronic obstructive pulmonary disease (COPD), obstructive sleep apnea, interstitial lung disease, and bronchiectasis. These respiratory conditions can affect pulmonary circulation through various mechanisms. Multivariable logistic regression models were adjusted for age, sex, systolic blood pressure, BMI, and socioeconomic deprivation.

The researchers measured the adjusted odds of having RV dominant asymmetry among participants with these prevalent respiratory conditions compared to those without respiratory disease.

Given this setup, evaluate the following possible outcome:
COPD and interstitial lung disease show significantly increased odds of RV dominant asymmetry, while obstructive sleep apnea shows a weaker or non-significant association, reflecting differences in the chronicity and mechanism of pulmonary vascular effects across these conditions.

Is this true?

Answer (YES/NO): NO